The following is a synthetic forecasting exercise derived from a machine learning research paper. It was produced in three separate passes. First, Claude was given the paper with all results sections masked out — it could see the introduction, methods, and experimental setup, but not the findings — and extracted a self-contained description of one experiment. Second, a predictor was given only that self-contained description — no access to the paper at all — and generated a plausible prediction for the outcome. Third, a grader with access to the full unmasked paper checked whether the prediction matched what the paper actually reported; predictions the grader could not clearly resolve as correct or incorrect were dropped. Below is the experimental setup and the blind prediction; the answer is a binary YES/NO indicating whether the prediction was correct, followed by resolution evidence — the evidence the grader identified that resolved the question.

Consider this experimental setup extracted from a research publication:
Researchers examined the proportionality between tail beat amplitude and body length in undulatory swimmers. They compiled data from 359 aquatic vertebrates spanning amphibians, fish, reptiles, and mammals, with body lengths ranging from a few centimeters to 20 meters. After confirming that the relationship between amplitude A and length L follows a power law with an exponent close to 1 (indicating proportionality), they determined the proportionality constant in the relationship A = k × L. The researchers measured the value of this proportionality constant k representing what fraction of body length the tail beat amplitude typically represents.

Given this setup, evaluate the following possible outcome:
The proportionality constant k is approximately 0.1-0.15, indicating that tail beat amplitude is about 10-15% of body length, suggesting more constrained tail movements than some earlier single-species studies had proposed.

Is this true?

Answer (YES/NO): NO